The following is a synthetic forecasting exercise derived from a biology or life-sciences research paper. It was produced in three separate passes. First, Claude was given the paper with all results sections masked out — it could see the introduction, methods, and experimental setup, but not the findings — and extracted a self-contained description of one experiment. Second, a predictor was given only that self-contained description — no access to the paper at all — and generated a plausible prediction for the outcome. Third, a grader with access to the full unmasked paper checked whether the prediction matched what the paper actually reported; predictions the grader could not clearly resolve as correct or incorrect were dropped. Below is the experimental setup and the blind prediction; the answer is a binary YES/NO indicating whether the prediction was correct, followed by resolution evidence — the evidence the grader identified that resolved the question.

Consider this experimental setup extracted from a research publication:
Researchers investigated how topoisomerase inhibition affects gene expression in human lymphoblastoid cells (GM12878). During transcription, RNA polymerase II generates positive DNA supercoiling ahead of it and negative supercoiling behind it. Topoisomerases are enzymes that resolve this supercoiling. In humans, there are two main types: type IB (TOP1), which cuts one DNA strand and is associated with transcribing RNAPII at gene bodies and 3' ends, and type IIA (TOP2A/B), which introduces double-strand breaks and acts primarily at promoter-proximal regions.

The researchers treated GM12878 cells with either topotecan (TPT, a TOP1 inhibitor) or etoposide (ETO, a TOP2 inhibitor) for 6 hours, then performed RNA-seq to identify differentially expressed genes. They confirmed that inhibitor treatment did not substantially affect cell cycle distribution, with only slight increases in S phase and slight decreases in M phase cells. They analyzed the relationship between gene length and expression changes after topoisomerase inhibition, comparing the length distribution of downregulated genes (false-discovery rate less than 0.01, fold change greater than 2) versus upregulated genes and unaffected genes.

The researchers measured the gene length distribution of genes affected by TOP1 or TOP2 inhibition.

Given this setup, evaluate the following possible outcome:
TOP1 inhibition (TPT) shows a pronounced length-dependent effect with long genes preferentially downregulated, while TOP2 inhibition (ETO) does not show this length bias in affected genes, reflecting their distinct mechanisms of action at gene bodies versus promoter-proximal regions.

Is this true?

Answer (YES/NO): NO